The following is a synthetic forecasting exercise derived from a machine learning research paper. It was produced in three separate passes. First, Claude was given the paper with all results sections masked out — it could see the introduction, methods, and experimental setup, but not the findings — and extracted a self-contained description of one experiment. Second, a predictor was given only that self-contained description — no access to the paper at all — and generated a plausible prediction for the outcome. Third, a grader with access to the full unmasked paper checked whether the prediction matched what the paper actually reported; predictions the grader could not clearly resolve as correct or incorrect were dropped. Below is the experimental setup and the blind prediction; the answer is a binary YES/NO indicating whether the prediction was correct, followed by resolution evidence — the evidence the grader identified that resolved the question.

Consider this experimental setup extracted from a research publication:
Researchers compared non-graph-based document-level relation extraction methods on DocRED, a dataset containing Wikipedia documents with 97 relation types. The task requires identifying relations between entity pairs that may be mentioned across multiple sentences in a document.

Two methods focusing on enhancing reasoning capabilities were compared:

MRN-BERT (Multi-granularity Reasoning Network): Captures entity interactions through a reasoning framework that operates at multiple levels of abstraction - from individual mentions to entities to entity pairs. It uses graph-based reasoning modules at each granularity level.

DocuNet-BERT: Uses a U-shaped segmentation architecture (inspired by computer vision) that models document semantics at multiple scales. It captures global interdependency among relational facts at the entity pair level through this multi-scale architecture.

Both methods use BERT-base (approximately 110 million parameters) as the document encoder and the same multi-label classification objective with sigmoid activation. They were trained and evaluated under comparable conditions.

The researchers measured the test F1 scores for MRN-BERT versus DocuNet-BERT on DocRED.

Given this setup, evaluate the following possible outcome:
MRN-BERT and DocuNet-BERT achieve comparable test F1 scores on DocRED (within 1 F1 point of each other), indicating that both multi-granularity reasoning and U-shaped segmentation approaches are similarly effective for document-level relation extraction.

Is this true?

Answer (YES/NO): YES